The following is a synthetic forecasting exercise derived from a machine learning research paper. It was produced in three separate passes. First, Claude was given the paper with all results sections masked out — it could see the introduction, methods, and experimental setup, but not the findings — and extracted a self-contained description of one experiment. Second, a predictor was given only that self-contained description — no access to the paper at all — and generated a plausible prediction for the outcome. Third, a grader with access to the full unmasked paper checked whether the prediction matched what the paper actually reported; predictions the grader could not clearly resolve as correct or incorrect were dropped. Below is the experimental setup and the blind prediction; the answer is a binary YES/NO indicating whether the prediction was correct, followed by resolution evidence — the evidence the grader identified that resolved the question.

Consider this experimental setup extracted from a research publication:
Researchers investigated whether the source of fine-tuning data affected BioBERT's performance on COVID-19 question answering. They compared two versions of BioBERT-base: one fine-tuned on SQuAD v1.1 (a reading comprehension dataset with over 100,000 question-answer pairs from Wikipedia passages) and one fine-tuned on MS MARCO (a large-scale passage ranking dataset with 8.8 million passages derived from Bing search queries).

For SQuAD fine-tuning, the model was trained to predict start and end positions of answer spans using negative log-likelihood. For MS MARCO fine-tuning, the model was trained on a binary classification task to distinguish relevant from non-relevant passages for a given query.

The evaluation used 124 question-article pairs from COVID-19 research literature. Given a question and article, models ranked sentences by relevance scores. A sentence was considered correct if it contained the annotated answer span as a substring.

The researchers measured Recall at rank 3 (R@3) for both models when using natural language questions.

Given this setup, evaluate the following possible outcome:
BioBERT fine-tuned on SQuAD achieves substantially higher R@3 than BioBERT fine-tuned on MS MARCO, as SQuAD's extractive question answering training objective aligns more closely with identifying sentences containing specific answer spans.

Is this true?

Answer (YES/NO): NO